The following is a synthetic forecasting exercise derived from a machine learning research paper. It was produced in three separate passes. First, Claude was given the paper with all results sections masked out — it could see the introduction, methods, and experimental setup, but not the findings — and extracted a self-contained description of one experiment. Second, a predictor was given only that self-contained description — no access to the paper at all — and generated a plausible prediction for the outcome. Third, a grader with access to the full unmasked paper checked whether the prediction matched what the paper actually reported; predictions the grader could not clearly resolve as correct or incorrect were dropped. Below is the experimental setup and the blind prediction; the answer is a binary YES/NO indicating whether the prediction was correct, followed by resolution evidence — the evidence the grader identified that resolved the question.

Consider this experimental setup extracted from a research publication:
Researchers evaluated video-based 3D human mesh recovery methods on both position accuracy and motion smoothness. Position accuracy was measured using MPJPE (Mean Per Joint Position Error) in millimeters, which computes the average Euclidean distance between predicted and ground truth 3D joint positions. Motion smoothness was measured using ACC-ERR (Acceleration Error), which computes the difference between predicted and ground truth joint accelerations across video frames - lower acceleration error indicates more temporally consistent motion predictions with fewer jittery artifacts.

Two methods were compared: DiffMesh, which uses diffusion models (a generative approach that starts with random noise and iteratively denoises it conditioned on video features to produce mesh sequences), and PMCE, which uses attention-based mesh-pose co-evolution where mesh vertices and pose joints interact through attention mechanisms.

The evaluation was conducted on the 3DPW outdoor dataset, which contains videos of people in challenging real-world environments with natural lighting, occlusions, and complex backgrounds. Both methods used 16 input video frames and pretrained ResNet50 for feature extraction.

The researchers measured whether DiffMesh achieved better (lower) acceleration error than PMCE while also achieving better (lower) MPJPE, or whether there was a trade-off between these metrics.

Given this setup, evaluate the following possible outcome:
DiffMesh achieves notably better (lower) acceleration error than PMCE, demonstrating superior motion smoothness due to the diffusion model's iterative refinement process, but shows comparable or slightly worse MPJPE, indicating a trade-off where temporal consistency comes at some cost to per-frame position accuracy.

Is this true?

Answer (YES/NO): NO